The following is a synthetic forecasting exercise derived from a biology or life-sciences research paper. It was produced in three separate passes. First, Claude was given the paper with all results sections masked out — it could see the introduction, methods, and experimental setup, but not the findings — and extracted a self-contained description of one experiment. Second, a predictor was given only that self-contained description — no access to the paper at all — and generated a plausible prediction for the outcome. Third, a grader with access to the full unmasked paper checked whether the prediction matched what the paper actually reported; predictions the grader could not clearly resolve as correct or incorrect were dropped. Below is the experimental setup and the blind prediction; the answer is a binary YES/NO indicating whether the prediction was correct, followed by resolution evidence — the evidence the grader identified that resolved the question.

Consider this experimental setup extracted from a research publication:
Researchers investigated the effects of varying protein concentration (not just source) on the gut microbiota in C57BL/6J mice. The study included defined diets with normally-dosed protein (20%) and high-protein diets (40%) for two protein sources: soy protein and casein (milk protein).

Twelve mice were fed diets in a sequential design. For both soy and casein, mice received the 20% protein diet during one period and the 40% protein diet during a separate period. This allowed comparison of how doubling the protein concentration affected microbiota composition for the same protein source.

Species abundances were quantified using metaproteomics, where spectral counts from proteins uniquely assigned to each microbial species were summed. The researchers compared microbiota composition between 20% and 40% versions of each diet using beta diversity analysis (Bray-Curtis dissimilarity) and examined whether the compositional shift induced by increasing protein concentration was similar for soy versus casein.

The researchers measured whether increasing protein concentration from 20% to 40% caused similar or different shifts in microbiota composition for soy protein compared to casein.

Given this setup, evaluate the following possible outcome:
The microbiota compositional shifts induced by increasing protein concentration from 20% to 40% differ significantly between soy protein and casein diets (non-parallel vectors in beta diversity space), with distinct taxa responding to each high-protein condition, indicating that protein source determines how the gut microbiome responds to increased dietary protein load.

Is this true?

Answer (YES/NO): NO